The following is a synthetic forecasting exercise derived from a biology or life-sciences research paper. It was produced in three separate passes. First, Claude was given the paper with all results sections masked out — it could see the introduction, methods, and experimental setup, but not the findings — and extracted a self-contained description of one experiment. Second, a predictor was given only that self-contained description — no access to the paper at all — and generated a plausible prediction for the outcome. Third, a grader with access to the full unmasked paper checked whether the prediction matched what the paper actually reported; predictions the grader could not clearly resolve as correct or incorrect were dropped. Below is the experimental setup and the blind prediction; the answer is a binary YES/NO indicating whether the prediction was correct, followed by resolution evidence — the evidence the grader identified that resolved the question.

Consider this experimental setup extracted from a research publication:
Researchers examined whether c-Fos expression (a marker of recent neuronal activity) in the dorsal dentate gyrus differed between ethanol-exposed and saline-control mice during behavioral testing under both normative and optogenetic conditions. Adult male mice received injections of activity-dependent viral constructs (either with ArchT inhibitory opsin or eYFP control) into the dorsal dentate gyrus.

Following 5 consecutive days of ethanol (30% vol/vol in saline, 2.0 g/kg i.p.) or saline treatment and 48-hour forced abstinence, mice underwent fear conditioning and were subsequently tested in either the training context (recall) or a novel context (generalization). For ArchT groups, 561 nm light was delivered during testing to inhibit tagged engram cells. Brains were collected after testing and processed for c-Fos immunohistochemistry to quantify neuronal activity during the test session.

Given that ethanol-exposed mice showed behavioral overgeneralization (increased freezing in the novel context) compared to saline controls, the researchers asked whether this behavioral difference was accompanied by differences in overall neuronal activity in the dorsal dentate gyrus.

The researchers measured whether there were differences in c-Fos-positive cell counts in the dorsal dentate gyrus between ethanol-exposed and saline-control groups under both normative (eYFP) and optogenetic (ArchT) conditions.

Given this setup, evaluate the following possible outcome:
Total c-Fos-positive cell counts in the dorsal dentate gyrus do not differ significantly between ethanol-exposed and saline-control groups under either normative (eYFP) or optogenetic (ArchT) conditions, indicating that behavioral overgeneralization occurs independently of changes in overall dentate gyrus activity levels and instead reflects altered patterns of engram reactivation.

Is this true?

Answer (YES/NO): NO